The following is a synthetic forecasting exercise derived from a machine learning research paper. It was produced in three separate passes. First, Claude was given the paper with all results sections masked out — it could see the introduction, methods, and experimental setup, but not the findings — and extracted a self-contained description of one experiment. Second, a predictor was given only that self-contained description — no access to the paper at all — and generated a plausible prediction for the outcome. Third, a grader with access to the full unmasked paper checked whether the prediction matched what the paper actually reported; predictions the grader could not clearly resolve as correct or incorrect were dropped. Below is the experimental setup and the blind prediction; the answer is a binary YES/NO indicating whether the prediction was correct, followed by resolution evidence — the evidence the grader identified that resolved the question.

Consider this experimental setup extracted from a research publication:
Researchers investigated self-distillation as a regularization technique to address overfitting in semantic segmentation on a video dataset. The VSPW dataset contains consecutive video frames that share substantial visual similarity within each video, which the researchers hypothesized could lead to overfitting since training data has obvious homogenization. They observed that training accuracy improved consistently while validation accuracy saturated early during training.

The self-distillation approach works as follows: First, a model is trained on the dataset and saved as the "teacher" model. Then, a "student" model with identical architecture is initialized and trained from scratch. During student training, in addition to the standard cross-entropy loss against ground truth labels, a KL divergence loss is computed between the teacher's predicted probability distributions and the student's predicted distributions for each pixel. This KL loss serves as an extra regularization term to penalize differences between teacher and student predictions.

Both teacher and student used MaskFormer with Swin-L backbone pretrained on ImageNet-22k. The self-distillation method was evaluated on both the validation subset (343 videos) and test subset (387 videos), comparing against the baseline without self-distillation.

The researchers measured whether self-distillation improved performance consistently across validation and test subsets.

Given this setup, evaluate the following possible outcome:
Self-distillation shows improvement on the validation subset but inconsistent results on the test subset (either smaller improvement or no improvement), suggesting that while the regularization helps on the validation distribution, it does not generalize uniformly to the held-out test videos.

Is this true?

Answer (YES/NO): NO